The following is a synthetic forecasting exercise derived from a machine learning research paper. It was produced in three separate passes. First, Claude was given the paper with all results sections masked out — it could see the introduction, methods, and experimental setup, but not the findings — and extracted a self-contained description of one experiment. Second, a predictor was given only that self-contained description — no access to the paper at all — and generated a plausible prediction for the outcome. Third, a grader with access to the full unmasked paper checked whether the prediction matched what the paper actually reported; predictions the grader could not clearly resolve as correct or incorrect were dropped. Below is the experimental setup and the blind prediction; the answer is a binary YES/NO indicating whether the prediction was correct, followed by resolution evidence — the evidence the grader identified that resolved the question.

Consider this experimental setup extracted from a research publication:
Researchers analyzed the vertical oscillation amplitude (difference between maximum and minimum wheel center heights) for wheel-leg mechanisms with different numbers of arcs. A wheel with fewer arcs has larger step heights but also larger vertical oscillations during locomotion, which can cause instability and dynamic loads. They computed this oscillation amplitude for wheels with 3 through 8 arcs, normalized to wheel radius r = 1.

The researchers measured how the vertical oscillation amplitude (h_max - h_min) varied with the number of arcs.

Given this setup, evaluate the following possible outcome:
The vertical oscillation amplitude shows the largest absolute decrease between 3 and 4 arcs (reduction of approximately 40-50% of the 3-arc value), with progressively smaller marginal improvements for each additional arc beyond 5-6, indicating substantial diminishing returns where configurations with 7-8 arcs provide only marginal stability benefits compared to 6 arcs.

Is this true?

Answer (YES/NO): YES